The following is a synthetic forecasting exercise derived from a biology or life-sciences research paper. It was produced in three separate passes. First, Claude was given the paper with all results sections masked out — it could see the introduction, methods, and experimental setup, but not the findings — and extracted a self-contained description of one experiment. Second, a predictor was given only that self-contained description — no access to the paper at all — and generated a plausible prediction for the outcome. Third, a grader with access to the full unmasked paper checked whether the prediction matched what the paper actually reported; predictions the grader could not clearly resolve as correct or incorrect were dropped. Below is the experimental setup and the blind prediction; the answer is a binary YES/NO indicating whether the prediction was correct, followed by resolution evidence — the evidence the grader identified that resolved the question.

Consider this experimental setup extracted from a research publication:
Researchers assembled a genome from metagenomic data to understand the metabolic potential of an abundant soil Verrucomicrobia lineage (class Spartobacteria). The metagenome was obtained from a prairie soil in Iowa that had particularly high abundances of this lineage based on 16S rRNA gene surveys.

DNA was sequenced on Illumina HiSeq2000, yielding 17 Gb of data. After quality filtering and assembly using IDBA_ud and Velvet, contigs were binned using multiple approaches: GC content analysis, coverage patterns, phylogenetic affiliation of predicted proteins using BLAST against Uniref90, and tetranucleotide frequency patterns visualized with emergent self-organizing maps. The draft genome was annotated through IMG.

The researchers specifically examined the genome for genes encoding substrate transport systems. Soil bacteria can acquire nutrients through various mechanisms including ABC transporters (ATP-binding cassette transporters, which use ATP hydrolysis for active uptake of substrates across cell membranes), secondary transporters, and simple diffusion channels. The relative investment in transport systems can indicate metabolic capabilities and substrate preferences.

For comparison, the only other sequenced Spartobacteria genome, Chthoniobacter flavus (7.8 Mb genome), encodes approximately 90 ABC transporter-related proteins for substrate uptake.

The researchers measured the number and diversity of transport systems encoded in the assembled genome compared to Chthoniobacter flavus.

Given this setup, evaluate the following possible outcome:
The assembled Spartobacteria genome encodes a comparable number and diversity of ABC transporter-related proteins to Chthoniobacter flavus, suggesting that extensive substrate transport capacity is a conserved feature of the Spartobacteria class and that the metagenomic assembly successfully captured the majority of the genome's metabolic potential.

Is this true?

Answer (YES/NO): NO